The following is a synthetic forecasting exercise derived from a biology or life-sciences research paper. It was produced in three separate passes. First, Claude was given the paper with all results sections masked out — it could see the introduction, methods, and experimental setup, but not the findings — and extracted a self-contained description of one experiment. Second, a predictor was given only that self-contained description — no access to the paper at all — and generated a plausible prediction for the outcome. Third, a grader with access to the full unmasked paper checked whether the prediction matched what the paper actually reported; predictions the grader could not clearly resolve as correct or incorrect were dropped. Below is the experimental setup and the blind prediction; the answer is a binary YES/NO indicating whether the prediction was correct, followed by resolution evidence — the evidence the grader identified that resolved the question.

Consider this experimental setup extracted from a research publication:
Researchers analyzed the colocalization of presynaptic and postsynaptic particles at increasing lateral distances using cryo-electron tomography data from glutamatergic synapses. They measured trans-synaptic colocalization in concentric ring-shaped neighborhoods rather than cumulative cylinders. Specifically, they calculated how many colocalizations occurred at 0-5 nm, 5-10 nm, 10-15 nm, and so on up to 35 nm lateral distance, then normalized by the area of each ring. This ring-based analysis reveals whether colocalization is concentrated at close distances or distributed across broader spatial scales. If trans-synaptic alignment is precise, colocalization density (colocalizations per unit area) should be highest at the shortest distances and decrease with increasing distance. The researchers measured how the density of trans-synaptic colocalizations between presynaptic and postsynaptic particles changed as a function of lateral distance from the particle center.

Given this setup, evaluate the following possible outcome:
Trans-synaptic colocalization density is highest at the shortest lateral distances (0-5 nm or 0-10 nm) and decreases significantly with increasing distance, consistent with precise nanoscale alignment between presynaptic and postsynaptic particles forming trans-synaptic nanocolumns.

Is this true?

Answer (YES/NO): NO